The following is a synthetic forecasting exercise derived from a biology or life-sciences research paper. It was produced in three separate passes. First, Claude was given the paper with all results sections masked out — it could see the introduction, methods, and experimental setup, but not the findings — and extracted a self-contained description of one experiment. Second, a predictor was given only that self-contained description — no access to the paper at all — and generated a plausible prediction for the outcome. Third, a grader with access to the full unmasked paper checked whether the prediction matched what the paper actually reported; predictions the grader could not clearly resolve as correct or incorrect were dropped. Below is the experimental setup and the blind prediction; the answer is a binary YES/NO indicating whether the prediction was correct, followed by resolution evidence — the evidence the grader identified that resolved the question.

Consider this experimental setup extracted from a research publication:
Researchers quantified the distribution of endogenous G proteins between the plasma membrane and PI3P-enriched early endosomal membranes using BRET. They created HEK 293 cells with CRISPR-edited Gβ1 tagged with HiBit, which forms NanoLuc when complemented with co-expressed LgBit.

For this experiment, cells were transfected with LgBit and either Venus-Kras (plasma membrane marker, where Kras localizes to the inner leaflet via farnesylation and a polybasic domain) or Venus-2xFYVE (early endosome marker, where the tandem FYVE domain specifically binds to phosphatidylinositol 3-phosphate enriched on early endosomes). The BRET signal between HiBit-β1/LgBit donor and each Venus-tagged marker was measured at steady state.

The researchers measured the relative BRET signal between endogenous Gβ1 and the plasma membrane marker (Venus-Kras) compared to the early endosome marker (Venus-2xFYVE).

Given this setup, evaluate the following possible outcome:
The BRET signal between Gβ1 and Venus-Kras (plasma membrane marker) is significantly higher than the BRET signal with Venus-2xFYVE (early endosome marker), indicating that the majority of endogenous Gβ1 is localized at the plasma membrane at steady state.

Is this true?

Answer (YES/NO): YES